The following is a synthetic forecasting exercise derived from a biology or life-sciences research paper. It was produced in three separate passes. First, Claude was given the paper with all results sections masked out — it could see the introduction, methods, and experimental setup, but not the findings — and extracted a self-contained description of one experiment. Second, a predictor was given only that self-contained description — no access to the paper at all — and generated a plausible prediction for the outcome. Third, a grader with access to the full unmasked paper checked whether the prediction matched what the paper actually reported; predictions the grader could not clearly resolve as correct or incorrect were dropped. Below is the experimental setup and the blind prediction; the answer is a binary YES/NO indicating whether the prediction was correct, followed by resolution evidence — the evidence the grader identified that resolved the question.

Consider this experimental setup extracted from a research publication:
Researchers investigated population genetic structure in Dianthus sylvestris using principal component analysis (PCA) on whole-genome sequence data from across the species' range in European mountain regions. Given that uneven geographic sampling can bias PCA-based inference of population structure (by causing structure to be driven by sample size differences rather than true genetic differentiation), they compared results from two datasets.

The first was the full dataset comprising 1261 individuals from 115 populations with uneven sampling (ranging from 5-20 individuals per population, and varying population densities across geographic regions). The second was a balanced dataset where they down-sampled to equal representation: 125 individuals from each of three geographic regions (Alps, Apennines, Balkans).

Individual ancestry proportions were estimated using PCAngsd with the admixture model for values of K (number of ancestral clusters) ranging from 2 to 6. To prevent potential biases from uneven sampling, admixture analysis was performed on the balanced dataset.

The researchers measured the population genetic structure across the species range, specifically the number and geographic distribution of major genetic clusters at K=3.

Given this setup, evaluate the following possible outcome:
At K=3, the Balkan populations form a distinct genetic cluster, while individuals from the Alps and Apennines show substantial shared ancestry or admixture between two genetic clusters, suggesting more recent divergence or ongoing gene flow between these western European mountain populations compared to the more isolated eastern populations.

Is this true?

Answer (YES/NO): NO